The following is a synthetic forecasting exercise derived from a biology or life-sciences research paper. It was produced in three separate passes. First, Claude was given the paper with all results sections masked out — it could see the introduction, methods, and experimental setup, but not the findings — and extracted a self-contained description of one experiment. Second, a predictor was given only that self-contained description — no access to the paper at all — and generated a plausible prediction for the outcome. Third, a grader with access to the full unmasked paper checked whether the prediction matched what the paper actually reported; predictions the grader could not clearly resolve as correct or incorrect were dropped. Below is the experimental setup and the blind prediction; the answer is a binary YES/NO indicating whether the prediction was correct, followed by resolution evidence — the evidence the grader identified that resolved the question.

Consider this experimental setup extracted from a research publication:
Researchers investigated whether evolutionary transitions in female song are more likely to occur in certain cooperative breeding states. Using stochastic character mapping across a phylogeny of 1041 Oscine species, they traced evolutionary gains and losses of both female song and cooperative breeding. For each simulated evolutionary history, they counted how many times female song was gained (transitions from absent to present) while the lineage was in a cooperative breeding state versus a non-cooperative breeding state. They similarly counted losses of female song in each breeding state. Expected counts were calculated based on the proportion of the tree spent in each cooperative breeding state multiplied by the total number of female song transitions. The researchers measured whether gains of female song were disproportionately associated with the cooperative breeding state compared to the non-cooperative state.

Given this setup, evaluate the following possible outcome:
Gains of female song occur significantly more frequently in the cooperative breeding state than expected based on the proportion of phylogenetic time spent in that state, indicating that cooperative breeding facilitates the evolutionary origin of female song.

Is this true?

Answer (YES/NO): NO